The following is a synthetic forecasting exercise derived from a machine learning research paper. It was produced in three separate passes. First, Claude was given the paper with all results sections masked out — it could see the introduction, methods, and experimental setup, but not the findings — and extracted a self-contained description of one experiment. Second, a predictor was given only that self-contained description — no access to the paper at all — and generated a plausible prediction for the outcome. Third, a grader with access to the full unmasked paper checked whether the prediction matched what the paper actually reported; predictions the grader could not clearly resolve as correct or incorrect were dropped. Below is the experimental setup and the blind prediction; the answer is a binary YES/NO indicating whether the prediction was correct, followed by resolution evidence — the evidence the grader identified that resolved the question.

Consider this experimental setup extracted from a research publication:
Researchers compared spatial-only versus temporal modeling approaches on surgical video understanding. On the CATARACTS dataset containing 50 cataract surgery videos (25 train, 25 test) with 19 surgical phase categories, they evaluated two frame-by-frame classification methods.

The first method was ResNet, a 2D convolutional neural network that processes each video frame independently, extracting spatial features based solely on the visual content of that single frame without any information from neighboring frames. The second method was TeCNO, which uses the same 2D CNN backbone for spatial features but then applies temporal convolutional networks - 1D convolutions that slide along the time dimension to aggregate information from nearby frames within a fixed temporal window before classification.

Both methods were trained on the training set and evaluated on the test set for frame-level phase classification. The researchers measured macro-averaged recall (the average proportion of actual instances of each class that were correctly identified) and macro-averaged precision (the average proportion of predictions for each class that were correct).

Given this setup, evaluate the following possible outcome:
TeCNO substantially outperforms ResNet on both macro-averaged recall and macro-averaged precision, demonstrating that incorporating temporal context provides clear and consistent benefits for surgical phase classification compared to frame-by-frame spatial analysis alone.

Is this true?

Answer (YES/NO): NO